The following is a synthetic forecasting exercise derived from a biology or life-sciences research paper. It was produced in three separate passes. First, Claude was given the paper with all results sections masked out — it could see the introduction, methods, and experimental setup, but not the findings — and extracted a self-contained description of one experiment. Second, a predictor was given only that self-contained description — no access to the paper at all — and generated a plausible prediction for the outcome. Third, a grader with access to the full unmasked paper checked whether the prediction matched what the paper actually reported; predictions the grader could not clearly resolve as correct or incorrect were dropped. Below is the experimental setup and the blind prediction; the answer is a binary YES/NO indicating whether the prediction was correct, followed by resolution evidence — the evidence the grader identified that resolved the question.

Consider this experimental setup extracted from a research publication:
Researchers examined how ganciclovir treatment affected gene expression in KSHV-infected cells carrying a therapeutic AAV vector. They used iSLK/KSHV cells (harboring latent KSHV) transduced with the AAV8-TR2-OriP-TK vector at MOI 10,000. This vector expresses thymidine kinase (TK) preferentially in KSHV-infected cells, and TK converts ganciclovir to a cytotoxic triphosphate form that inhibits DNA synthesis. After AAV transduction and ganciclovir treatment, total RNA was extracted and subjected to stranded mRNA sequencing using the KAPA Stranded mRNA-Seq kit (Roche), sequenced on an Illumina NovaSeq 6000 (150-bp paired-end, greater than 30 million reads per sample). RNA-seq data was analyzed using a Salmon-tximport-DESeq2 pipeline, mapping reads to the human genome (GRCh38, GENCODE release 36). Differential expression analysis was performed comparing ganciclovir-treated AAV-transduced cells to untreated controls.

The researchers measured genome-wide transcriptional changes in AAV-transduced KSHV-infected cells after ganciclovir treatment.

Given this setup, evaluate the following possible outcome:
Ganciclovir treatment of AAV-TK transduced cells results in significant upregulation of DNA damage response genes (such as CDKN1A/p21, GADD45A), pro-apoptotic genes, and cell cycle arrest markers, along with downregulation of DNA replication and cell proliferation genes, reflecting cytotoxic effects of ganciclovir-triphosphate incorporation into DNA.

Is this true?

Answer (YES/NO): YES